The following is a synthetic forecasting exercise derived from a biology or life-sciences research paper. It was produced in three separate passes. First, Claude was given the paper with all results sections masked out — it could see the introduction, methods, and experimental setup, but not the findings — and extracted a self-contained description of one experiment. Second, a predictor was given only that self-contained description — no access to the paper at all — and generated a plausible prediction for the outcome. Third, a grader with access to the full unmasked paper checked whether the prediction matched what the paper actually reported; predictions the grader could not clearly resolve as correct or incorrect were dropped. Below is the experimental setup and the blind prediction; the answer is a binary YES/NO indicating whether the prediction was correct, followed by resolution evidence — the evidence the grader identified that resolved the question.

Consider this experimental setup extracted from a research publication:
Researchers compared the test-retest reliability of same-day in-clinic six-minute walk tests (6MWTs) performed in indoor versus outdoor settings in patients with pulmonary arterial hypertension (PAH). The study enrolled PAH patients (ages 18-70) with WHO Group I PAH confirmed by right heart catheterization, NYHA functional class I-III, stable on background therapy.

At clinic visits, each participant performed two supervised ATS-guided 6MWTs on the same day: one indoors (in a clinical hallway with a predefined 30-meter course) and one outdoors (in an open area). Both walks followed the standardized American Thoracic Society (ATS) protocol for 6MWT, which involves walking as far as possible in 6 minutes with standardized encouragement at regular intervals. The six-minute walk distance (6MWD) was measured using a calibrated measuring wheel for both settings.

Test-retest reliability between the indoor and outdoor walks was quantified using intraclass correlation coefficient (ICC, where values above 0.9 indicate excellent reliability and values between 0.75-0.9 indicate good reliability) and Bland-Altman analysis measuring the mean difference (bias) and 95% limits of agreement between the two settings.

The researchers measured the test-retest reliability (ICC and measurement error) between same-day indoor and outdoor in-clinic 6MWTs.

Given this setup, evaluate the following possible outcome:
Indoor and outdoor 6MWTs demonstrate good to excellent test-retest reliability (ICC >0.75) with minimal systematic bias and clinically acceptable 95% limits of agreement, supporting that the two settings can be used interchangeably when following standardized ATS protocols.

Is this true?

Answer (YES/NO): YES